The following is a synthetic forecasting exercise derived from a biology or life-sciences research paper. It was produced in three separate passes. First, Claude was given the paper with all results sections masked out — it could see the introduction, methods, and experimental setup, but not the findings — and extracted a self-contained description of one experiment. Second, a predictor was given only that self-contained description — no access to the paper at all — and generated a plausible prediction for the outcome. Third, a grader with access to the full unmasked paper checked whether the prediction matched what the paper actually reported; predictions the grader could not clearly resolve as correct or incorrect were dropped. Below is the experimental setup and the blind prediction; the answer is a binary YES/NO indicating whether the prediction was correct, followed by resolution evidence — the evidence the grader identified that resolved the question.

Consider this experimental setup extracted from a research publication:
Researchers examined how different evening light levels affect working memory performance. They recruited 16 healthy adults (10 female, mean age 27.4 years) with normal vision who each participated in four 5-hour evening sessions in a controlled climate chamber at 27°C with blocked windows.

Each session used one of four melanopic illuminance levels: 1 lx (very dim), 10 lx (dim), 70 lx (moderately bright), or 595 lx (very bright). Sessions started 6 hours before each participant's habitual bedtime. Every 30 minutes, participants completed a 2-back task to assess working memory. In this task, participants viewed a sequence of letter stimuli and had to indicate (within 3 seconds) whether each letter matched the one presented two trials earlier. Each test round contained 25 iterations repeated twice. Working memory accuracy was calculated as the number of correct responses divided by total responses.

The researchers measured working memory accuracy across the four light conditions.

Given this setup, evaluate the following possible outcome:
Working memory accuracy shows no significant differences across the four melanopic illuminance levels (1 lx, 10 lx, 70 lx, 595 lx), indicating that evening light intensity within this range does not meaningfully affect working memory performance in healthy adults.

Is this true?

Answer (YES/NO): NO